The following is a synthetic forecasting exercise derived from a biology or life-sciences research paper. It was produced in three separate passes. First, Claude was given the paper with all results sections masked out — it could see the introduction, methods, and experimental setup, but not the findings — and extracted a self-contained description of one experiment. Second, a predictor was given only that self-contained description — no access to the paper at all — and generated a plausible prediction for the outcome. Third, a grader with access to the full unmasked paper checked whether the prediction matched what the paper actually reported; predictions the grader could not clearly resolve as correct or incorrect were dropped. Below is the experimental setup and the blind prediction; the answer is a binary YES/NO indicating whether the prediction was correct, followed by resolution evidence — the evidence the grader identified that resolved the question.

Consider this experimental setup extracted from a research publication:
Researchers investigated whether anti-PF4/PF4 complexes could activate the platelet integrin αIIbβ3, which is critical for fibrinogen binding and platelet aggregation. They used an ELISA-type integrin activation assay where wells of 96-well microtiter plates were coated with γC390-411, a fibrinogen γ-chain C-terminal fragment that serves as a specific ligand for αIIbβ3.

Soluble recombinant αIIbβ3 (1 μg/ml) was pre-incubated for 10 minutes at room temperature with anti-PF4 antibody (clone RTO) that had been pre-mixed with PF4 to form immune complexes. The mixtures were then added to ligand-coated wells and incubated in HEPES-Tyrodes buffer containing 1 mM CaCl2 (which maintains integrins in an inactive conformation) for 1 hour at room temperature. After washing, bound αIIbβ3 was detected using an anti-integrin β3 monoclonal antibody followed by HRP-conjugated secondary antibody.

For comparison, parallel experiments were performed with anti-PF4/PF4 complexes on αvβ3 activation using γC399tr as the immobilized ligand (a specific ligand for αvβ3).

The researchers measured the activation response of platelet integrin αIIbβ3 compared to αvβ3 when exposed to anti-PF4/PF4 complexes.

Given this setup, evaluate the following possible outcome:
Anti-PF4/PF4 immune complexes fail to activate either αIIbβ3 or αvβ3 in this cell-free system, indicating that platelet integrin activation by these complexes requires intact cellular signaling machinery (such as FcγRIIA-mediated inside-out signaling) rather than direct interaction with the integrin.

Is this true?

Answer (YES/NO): NO